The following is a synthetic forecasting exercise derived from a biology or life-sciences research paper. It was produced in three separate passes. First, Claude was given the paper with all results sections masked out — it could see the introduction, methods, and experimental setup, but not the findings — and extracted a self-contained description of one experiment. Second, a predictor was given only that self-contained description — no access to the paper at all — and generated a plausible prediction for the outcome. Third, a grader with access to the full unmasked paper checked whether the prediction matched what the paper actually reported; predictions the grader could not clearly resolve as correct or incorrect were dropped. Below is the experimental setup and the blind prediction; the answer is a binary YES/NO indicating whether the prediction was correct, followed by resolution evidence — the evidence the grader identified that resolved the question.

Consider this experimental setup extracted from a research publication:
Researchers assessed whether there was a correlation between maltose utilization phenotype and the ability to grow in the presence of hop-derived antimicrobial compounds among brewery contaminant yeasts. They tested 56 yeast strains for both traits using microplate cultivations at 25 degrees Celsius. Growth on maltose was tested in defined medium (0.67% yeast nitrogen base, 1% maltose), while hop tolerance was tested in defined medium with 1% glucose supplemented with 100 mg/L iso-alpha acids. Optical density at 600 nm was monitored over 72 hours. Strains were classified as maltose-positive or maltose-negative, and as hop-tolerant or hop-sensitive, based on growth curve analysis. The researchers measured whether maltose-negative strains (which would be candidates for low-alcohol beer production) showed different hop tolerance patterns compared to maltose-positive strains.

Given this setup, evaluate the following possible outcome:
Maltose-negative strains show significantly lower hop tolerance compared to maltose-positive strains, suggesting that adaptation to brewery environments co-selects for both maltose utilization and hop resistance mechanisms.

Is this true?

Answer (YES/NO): NO